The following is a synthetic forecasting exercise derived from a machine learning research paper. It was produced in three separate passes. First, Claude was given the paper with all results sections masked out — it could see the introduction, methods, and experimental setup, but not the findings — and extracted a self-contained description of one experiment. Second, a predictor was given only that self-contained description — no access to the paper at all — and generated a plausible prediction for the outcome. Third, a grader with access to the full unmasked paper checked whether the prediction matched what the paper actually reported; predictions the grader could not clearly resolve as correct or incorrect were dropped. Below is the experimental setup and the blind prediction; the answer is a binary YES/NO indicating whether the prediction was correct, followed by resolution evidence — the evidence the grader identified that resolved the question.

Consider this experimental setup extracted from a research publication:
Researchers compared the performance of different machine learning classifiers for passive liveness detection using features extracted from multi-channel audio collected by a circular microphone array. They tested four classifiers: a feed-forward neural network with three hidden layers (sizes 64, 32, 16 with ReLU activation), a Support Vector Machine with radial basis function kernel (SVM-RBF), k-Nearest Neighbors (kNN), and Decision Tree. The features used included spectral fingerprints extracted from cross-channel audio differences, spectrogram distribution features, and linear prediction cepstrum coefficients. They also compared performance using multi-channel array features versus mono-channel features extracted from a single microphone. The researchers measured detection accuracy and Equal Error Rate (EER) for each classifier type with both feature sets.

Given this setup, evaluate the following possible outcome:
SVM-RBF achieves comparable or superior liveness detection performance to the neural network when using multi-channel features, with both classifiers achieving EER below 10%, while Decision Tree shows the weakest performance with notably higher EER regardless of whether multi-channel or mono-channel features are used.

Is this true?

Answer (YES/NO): NO